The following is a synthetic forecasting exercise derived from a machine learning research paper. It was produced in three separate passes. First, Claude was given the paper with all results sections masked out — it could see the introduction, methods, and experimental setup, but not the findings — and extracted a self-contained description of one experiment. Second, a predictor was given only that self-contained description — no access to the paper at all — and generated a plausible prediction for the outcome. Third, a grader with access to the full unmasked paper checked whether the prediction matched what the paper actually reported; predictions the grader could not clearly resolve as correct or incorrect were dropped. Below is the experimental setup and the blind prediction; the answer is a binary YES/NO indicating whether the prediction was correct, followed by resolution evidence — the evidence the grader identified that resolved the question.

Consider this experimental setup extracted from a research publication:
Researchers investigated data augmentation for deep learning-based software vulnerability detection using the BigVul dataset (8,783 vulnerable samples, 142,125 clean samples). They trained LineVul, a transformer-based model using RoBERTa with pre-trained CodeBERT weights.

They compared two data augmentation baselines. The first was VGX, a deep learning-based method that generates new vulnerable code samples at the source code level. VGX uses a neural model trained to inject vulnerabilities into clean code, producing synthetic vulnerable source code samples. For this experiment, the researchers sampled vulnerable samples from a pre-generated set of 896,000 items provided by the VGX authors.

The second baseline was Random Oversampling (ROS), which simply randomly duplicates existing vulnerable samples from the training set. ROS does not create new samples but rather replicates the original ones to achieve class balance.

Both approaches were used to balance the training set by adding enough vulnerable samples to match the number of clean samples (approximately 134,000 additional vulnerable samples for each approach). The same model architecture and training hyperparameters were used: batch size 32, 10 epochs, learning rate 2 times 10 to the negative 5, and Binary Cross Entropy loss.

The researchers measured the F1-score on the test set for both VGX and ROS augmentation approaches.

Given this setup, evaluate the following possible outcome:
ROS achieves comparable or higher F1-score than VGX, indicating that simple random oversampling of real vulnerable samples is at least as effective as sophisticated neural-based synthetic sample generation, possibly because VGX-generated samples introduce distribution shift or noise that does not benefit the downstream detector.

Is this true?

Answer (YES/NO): YES